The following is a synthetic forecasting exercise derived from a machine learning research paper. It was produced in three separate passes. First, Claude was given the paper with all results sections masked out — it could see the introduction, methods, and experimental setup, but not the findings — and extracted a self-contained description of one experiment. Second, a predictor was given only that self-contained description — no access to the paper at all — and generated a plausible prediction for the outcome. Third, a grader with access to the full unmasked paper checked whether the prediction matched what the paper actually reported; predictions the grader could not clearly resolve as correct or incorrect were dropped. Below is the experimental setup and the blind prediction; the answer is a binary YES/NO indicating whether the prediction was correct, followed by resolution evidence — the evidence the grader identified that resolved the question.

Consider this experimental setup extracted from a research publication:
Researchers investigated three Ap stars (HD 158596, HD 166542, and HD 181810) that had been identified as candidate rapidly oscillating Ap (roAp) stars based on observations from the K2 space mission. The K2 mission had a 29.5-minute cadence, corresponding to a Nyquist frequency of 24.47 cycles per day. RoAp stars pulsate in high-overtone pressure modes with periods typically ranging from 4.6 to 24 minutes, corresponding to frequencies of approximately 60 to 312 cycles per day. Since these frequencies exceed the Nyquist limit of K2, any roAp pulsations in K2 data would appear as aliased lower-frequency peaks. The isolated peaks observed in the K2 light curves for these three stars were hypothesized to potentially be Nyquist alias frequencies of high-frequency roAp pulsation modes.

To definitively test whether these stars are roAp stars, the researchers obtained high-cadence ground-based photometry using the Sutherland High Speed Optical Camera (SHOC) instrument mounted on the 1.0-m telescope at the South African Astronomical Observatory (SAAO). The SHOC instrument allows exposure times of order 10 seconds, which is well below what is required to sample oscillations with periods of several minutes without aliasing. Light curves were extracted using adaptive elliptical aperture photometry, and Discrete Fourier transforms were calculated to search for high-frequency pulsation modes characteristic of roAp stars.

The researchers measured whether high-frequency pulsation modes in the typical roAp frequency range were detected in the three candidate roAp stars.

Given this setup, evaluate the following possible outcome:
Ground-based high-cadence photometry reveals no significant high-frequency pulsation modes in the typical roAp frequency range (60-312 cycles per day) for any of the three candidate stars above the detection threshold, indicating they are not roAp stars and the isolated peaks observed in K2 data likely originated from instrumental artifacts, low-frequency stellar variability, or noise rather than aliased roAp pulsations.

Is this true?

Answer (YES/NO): YES